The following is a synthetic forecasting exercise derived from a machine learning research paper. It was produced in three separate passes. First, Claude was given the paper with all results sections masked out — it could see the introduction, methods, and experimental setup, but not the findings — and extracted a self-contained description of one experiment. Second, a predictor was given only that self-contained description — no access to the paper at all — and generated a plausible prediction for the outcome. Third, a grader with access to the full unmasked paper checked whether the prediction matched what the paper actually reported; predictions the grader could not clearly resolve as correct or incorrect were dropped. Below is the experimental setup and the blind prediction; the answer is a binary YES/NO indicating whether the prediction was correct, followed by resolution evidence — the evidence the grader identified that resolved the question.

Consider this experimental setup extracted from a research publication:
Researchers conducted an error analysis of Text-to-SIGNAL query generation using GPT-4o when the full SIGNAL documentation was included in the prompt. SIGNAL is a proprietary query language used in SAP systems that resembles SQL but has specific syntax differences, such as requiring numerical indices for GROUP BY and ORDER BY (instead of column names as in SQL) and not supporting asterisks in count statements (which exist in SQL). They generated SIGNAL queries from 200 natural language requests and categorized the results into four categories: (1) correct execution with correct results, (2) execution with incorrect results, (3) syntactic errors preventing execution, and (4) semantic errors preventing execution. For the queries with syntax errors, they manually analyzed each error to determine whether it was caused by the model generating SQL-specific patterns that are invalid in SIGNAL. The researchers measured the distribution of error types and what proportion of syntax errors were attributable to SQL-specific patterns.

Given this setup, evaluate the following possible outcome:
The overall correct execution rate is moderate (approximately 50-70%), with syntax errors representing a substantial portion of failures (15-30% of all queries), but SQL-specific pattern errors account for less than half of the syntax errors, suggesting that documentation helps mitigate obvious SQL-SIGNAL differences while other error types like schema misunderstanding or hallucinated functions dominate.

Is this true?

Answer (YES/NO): NO